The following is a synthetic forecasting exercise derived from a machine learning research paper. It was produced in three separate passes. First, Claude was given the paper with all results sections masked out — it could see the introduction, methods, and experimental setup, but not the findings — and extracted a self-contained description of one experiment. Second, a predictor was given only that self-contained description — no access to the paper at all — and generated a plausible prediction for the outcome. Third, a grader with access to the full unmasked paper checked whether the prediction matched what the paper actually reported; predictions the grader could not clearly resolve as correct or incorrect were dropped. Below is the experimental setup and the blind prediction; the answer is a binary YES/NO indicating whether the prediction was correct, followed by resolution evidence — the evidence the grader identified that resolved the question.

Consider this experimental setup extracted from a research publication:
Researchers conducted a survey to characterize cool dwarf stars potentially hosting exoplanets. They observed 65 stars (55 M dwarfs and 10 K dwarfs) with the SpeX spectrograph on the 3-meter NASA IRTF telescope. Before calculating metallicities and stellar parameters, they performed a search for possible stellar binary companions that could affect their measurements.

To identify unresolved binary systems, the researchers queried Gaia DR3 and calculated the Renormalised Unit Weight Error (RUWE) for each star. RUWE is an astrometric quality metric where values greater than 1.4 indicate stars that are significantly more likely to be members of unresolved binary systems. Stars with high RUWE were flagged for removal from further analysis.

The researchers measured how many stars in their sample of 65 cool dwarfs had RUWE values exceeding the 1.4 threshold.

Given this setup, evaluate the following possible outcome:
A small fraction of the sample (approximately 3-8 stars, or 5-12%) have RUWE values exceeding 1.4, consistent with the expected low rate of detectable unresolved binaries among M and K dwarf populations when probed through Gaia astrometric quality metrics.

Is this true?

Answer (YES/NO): NO